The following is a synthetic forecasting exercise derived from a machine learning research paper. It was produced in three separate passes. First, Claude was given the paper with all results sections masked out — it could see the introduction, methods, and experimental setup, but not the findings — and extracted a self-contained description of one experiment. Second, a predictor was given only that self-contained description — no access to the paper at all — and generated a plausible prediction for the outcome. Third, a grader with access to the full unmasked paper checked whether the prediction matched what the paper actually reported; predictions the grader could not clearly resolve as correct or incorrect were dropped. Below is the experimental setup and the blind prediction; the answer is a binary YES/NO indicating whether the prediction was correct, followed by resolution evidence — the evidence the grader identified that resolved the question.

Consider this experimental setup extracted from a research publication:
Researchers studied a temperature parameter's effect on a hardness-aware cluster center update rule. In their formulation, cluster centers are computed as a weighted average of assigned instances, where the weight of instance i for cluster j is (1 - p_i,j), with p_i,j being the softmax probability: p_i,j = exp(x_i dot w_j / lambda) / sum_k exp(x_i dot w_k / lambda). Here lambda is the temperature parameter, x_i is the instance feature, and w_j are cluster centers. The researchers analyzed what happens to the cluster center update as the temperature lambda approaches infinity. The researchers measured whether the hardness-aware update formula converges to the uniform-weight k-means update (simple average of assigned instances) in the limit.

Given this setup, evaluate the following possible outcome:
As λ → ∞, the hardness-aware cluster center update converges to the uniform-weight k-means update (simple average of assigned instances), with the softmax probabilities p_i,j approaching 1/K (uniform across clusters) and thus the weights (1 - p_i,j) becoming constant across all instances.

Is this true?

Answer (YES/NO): YES